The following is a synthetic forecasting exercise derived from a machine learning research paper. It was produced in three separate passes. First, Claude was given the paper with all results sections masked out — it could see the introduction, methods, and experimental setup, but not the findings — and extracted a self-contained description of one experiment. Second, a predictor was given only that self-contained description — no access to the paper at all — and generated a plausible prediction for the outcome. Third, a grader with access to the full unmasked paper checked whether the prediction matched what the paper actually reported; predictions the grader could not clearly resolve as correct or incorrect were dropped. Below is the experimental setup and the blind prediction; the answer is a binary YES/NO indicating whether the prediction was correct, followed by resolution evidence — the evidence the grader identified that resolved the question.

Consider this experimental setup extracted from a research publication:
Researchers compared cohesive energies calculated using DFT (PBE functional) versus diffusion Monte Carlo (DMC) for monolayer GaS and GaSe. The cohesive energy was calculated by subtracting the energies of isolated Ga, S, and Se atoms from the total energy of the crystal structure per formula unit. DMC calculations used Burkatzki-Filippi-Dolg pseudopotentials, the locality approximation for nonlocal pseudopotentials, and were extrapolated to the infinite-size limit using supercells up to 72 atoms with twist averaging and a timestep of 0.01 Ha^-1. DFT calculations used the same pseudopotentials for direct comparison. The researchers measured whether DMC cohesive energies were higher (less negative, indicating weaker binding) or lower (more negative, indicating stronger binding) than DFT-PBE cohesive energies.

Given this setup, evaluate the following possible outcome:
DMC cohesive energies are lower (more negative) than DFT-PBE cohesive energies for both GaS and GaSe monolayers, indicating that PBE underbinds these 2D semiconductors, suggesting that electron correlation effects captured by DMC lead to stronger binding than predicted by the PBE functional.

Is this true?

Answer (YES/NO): NO